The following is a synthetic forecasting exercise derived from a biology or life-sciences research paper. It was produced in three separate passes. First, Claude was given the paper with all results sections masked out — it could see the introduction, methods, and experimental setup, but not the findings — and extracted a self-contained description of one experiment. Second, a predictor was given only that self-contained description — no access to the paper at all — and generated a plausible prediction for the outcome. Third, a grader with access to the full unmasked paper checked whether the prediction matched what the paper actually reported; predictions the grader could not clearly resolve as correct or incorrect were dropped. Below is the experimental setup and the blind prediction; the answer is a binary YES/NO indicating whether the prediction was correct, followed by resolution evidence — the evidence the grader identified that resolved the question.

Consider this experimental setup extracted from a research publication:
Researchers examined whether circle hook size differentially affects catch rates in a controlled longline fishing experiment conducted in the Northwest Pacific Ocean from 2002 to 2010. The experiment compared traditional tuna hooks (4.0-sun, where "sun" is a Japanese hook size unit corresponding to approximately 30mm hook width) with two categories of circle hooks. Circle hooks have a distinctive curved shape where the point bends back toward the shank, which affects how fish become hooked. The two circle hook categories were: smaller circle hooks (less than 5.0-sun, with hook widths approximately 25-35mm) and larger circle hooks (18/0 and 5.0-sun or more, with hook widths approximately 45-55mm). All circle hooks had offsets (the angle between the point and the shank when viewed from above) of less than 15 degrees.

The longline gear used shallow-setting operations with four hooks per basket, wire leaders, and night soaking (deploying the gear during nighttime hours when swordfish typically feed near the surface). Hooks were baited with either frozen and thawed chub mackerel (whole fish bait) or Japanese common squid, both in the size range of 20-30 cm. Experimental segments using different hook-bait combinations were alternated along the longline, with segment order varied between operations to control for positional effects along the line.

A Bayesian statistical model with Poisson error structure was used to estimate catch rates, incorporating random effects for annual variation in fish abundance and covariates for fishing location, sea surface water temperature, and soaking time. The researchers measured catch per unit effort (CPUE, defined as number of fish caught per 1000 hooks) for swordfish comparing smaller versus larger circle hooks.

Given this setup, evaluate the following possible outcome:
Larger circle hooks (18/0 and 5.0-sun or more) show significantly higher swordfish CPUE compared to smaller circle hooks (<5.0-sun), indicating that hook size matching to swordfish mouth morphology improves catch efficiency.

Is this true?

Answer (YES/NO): NO